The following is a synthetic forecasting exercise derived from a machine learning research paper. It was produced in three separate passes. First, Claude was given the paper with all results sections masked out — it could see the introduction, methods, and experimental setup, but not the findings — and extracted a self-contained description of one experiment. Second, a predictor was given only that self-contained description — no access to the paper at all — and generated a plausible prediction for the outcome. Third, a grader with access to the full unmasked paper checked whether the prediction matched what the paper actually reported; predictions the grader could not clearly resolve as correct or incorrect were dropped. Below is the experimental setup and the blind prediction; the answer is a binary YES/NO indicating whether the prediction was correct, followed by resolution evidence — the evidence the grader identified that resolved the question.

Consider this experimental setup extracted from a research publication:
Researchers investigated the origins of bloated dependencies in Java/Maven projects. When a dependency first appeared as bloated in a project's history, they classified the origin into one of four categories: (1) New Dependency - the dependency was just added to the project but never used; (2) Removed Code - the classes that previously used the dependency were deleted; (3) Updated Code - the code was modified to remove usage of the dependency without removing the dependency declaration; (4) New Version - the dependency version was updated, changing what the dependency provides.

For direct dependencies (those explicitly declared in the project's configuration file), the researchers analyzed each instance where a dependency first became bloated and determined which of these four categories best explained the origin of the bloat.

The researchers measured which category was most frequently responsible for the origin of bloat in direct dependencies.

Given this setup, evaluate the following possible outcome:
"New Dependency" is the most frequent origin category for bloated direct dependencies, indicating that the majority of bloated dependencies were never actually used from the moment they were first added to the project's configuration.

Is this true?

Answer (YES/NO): YES